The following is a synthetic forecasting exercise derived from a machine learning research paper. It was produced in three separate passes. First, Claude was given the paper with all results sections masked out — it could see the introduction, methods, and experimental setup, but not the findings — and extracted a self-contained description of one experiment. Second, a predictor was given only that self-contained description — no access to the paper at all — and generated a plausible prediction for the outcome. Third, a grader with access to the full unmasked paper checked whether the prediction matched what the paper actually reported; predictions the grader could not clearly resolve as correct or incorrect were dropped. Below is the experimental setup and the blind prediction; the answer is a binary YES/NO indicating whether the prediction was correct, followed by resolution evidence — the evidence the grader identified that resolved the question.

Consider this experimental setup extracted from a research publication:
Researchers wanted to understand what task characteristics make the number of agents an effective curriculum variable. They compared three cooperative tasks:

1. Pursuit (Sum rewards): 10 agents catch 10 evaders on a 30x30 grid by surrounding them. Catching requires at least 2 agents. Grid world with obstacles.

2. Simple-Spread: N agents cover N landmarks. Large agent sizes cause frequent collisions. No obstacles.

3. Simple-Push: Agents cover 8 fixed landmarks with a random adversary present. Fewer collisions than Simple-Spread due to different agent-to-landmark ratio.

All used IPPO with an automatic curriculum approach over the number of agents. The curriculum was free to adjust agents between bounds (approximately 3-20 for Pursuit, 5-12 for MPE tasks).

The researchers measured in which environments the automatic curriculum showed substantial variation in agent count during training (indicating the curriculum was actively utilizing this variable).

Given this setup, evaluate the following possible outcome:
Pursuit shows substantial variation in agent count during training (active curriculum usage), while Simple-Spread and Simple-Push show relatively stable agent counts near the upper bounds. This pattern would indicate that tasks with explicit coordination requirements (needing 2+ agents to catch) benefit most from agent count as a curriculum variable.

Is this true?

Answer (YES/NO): NO